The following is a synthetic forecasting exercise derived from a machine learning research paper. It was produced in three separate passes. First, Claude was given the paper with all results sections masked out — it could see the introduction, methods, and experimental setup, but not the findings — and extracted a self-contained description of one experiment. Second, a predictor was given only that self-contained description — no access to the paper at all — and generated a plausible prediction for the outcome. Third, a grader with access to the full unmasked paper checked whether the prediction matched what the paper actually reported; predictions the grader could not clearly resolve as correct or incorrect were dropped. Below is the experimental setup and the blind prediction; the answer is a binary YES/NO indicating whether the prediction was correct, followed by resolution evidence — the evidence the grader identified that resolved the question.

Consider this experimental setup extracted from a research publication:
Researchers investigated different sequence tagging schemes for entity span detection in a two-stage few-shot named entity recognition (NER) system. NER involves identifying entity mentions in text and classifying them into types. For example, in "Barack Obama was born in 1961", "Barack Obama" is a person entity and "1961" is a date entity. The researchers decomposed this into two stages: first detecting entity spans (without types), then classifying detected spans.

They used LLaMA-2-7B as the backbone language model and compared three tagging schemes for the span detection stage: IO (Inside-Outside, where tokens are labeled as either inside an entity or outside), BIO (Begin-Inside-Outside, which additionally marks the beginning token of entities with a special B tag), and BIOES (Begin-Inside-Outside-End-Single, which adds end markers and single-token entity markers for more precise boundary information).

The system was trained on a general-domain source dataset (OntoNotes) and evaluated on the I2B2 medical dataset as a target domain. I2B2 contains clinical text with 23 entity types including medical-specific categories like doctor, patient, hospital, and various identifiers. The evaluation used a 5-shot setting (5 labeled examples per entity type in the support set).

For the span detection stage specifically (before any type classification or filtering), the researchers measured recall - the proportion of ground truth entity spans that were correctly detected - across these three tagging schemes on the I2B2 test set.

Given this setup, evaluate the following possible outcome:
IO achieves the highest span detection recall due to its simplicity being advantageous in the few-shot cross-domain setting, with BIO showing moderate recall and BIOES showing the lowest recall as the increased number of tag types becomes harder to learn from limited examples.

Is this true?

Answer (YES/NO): YES